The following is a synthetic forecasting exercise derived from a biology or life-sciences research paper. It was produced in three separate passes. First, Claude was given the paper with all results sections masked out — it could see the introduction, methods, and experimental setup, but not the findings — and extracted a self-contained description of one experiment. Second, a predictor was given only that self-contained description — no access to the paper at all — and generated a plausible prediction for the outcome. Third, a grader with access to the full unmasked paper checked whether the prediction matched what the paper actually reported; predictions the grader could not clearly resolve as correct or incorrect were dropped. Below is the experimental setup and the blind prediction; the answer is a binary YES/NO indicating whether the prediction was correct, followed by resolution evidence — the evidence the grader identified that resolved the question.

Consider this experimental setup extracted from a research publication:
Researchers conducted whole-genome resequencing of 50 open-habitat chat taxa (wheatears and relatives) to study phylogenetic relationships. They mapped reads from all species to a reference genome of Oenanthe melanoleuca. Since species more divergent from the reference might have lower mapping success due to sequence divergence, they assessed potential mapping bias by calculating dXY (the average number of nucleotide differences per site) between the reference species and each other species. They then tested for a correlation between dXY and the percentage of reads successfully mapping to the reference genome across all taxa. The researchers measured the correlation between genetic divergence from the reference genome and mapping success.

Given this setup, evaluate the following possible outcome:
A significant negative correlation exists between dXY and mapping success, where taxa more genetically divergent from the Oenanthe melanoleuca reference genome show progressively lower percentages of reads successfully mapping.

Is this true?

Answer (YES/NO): NO